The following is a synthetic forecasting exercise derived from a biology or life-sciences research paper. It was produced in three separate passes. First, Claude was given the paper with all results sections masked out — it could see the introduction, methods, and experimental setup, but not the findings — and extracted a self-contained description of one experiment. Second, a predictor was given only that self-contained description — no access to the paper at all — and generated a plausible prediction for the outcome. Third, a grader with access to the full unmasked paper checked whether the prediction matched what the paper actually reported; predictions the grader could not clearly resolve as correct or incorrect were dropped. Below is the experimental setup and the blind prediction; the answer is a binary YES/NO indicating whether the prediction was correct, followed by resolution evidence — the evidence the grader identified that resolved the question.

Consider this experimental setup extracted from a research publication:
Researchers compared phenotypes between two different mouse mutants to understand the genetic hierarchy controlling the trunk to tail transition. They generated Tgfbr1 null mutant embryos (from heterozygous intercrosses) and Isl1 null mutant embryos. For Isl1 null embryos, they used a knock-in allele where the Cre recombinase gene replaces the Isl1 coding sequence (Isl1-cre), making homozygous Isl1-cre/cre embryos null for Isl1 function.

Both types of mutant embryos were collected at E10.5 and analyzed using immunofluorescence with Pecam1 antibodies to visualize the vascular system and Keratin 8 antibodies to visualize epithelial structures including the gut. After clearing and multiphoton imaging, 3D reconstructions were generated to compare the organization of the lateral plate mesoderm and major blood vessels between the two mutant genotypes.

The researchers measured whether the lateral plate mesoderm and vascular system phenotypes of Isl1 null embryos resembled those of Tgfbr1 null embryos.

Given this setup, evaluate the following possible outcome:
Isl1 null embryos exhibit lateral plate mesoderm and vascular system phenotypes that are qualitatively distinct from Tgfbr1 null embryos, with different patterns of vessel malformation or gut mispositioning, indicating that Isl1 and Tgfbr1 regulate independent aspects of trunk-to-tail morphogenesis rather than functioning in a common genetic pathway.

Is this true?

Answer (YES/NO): NO